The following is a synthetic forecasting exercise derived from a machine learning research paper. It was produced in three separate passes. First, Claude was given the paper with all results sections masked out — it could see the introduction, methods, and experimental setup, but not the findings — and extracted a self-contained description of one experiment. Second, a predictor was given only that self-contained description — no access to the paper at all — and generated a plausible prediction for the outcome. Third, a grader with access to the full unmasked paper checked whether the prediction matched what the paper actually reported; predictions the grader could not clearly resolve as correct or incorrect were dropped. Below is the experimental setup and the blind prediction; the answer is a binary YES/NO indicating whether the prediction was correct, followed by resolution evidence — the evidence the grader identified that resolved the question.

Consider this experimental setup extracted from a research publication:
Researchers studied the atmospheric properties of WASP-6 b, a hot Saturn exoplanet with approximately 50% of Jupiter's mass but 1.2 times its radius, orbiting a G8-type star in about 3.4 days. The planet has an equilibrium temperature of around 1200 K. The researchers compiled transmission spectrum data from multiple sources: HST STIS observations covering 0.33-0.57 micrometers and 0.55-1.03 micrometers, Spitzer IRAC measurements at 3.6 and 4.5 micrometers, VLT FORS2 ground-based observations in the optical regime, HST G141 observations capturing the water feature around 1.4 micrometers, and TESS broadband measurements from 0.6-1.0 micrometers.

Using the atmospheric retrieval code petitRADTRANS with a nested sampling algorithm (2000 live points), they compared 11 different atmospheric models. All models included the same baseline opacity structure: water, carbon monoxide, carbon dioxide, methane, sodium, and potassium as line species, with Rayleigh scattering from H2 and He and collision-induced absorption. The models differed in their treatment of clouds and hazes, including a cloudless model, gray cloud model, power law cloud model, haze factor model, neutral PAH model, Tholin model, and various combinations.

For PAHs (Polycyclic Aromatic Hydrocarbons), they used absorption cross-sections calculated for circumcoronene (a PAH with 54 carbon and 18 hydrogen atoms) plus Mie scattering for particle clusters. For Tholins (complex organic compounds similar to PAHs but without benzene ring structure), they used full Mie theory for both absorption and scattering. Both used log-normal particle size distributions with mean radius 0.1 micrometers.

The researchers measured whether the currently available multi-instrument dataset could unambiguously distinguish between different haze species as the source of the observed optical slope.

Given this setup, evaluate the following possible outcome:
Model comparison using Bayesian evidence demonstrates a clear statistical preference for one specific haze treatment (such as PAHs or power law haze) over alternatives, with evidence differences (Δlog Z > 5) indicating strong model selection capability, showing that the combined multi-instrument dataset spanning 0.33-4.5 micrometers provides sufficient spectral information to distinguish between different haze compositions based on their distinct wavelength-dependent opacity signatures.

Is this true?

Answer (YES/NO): NO